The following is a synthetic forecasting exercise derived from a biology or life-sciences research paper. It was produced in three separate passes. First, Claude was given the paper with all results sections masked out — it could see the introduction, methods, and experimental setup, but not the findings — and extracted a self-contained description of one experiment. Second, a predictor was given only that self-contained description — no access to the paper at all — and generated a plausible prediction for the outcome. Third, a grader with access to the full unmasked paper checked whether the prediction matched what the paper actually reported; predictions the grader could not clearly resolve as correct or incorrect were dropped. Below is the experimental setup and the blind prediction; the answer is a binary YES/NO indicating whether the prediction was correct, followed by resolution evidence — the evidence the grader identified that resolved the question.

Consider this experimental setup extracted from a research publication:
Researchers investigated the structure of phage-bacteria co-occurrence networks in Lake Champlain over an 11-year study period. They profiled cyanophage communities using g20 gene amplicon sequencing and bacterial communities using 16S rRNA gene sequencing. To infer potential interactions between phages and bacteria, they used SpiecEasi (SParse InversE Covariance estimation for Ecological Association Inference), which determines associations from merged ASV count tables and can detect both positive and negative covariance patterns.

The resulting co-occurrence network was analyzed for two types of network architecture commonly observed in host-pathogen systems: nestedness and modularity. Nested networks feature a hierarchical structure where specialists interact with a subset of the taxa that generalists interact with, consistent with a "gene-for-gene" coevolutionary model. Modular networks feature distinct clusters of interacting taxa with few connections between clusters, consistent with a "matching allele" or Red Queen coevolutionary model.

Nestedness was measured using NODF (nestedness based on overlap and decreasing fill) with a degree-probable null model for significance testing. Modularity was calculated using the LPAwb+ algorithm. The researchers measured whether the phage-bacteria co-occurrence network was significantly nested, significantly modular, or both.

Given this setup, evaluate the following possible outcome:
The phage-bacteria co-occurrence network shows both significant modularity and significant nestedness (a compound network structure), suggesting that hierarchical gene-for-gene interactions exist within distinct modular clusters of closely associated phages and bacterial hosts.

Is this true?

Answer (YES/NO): NO